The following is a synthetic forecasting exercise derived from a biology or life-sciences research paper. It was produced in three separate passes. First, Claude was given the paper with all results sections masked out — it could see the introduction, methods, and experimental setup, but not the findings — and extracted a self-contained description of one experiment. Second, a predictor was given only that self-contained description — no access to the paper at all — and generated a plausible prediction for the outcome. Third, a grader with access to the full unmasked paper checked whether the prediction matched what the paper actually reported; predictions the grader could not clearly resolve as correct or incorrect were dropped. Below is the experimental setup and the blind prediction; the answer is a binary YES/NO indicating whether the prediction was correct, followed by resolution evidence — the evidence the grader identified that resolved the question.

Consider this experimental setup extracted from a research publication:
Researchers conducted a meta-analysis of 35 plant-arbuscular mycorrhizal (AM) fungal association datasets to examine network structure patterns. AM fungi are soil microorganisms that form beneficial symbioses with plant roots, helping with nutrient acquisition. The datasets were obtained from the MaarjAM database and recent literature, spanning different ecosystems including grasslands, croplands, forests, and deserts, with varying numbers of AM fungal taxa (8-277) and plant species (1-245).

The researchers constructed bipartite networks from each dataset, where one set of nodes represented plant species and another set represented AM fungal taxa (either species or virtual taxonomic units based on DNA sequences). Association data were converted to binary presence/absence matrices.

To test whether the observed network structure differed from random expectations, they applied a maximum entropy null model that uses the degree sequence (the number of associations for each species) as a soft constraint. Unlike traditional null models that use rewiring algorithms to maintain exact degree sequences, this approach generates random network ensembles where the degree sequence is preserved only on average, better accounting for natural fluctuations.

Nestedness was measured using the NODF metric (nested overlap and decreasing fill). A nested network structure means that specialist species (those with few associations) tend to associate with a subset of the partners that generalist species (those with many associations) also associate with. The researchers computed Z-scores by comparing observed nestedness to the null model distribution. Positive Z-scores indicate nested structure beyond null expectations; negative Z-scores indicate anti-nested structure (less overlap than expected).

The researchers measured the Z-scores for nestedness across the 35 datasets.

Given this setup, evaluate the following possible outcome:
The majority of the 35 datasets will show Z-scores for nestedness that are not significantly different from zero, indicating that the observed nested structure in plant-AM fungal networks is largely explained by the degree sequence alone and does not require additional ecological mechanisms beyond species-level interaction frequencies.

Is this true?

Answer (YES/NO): NO